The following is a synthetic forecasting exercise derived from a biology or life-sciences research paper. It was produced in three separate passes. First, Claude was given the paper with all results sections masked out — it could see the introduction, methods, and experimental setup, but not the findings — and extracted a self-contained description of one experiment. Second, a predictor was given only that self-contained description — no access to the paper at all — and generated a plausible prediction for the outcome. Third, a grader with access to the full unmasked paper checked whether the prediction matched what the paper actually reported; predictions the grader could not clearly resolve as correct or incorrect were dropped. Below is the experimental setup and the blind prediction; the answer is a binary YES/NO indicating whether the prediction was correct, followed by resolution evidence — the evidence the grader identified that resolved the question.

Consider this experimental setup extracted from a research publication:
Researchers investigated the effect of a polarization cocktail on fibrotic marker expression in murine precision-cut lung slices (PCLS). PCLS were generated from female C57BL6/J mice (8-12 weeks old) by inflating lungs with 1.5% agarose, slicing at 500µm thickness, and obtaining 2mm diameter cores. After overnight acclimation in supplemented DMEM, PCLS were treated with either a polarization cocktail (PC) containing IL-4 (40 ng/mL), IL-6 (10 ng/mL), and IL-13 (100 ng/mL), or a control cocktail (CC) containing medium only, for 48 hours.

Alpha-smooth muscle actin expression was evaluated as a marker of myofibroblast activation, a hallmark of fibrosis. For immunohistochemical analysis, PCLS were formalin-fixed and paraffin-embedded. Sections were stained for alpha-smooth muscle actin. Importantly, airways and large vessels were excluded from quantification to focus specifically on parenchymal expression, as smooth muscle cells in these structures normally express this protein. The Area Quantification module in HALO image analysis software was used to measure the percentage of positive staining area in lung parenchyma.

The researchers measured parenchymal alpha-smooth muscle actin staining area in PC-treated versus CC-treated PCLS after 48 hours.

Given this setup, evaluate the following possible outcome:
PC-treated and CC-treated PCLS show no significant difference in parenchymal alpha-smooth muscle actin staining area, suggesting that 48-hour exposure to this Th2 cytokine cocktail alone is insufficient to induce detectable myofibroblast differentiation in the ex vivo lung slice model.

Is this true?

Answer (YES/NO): NO